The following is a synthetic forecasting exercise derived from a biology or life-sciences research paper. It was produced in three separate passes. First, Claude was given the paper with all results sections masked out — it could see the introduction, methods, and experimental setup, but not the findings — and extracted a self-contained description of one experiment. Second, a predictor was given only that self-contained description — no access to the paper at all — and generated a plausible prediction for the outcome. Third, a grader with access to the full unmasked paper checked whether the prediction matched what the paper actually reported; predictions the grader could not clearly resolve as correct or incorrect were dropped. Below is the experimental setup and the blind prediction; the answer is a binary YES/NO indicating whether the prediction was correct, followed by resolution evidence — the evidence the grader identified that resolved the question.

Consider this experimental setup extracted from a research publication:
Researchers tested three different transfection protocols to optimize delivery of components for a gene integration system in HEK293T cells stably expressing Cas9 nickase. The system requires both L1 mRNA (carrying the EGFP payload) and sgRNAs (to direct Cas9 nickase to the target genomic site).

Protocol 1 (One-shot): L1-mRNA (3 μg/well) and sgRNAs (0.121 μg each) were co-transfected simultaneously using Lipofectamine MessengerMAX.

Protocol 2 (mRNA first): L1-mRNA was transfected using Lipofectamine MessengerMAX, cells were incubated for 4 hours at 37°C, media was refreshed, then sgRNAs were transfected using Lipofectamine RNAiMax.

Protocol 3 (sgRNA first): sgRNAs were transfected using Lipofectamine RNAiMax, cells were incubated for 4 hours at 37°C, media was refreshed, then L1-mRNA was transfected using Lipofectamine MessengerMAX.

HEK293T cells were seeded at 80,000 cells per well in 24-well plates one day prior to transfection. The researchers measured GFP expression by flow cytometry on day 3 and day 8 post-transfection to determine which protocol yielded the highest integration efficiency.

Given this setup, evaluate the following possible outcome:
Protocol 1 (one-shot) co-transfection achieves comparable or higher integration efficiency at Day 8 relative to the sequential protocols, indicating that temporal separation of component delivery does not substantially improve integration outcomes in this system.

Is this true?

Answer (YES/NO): NO